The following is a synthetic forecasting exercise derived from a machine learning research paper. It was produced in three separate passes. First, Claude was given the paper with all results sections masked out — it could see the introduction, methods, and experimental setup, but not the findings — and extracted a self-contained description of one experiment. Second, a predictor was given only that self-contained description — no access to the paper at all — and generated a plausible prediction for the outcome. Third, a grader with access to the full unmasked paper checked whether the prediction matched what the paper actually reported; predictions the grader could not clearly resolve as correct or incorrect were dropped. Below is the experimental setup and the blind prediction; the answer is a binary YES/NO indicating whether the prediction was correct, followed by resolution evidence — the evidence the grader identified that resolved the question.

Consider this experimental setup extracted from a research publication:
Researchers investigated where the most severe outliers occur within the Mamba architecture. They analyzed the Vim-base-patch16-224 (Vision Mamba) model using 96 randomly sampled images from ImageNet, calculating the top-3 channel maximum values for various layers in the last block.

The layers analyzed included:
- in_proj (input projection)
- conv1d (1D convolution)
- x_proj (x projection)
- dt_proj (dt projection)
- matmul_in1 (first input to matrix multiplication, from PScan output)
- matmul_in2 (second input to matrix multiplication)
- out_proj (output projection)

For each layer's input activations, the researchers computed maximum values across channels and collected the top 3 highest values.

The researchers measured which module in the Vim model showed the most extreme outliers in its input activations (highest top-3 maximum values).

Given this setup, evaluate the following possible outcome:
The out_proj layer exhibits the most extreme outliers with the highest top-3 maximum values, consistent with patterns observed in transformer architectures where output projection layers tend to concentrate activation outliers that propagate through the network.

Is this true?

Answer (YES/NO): YES